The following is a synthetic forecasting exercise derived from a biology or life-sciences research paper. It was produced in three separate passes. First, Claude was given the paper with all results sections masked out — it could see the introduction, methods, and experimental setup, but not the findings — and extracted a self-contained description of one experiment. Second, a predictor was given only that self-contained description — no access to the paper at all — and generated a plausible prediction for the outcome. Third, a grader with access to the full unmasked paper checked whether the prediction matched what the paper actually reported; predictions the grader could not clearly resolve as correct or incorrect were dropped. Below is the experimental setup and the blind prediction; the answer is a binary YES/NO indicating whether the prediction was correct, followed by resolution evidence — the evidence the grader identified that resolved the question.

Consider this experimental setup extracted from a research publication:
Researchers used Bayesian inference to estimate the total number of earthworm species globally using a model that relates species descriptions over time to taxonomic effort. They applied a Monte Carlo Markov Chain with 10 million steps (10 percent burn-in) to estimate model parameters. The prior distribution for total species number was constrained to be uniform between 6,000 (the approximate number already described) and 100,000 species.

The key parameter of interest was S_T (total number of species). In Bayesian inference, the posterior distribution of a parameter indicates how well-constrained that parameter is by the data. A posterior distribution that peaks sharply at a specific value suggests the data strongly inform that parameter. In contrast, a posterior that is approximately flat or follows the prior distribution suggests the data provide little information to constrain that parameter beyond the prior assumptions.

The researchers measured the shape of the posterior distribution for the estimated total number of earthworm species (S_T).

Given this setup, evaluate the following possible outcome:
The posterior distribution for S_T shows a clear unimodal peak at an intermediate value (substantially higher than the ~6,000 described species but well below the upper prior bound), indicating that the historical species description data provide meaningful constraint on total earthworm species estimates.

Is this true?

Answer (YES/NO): NO